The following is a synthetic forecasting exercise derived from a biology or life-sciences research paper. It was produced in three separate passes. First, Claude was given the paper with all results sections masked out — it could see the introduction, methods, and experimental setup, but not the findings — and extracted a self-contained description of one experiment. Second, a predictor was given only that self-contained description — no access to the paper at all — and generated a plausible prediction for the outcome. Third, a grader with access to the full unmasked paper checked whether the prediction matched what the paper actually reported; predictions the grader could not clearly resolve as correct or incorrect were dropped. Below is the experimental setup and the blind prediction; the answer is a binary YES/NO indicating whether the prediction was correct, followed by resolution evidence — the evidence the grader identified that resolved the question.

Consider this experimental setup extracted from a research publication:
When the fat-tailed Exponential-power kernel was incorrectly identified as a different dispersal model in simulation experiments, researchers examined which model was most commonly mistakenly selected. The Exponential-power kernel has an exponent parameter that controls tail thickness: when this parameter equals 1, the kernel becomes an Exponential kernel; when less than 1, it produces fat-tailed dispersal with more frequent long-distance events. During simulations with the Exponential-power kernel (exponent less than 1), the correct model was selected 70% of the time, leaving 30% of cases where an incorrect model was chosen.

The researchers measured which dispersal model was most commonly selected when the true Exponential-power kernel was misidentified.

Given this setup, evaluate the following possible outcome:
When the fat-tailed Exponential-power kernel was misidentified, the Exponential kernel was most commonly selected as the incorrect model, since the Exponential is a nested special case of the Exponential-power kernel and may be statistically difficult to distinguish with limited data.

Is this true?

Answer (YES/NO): YES